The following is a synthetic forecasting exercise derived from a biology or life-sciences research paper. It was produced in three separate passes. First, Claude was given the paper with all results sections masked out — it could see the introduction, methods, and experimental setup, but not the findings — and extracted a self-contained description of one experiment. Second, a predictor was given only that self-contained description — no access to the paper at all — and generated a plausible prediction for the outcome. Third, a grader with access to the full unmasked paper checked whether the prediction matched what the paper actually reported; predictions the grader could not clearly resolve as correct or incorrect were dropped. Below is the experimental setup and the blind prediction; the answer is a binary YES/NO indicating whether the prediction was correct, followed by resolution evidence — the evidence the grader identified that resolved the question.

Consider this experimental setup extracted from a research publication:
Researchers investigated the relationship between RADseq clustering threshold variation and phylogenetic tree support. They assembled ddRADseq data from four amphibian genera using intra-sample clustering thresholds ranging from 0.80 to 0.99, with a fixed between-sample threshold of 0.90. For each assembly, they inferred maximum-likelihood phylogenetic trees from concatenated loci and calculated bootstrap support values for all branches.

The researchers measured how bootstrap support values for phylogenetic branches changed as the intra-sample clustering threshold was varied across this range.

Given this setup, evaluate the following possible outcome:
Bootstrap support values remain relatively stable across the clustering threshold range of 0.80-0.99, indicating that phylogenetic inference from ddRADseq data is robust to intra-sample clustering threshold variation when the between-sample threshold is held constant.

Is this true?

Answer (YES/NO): YES